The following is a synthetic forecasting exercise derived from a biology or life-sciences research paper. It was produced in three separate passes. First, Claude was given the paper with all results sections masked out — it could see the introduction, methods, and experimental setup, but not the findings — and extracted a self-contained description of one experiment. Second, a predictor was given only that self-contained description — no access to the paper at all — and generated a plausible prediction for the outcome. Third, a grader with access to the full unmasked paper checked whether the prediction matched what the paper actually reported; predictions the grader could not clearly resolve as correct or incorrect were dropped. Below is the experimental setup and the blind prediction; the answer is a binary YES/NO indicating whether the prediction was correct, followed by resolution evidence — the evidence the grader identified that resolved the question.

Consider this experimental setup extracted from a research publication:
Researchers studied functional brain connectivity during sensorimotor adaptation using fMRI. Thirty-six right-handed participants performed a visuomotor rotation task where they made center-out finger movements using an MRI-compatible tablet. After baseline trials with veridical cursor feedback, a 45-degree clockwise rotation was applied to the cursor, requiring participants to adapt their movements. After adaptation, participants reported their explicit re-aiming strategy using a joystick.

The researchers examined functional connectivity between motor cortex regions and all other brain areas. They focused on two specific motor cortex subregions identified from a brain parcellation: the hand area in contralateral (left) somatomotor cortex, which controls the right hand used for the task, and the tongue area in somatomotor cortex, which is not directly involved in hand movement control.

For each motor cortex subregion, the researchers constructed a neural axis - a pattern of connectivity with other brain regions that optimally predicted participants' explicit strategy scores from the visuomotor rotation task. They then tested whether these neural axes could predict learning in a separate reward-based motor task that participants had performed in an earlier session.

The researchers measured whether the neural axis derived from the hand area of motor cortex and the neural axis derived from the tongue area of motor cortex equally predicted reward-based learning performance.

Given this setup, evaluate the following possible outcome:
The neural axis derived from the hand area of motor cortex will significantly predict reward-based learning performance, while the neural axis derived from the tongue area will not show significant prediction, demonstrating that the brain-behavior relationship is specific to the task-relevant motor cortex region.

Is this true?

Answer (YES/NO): YES